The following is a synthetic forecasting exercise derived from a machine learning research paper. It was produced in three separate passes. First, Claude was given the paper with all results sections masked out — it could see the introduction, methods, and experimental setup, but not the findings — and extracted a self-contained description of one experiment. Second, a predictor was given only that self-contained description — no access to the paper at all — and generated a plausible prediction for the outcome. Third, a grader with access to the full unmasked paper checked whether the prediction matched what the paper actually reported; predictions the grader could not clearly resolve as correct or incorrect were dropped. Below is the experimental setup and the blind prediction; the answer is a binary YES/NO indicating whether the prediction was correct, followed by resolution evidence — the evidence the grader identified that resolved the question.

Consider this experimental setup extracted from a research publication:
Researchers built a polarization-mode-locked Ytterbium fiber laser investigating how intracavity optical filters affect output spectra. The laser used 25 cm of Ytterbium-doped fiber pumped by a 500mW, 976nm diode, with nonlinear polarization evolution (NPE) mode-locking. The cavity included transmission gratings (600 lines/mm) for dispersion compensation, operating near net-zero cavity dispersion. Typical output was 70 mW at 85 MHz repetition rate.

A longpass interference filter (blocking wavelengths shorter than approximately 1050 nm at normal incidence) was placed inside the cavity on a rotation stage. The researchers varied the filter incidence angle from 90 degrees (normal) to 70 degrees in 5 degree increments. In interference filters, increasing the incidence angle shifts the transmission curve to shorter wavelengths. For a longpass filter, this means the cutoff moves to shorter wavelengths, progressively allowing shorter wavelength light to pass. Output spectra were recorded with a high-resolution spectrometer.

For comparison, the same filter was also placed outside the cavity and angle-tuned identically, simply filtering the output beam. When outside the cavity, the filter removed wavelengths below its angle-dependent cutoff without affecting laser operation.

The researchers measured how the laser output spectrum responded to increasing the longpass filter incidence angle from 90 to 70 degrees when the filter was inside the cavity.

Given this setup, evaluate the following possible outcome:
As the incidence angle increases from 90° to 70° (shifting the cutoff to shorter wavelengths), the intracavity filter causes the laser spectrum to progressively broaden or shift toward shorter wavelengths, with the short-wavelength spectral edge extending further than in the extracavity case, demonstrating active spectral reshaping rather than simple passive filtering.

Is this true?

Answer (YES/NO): NO